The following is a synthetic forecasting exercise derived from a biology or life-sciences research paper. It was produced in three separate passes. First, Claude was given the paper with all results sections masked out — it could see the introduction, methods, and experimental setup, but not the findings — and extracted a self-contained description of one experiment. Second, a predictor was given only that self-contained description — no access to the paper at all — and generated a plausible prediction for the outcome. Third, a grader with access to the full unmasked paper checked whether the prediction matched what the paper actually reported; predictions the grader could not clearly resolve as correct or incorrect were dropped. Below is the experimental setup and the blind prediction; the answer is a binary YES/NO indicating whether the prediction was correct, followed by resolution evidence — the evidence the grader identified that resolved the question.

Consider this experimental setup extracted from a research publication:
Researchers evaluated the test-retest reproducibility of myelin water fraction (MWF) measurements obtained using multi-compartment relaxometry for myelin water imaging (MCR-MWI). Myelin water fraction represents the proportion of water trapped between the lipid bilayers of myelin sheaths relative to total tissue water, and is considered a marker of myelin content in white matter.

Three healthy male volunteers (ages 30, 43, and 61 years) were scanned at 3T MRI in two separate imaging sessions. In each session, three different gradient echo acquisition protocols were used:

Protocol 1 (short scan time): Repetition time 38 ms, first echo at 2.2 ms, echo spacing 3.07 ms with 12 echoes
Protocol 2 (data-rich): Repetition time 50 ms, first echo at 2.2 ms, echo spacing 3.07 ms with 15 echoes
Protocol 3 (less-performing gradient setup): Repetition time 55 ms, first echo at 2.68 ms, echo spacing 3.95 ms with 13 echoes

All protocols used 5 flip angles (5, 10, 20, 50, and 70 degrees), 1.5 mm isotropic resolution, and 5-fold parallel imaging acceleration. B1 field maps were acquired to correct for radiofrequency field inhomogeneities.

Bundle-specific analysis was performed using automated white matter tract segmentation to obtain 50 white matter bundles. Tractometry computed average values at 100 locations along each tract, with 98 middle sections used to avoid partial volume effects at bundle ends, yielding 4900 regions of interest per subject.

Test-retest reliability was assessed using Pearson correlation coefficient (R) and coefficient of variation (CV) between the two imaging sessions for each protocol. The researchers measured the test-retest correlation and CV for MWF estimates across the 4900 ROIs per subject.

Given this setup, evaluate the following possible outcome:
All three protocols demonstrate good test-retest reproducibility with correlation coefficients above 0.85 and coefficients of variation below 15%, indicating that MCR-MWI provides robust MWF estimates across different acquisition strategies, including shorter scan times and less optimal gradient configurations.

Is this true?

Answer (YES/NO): NO